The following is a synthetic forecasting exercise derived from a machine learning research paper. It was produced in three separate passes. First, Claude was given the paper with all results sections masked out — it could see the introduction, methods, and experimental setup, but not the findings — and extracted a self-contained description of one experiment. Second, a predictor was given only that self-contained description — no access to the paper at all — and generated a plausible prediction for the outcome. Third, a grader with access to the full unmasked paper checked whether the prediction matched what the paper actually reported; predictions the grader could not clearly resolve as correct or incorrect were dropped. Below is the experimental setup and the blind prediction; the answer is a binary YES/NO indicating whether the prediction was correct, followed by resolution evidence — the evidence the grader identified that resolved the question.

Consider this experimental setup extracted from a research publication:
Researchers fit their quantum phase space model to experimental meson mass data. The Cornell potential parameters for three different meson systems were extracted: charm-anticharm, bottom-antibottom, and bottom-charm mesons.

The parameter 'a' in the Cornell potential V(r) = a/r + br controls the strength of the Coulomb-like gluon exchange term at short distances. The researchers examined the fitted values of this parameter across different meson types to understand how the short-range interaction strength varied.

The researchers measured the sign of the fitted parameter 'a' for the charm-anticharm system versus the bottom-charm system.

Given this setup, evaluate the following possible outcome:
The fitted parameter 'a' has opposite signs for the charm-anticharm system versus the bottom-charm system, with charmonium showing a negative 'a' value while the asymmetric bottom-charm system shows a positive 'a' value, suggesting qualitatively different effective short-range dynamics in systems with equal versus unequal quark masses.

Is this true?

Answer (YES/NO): YES